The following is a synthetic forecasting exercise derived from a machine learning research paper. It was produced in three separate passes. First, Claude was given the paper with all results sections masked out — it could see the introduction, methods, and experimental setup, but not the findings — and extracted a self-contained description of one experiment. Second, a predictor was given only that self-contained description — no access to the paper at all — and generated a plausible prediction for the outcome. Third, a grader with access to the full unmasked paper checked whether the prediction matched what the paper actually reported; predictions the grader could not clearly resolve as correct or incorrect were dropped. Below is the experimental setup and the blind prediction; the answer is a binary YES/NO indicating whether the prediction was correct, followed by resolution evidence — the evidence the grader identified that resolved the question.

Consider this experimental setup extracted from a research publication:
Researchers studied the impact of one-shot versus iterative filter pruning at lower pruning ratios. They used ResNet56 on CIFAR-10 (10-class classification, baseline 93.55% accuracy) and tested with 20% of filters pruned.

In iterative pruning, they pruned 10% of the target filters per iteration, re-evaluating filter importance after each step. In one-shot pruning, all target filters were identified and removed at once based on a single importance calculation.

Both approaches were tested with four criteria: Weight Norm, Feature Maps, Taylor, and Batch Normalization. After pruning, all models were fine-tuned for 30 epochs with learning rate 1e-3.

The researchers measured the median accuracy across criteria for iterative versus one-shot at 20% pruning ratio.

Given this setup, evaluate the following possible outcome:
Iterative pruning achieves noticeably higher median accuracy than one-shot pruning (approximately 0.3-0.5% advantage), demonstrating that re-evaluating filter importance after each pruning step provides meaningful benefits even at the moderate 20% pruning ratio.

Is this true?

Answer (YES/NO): NO